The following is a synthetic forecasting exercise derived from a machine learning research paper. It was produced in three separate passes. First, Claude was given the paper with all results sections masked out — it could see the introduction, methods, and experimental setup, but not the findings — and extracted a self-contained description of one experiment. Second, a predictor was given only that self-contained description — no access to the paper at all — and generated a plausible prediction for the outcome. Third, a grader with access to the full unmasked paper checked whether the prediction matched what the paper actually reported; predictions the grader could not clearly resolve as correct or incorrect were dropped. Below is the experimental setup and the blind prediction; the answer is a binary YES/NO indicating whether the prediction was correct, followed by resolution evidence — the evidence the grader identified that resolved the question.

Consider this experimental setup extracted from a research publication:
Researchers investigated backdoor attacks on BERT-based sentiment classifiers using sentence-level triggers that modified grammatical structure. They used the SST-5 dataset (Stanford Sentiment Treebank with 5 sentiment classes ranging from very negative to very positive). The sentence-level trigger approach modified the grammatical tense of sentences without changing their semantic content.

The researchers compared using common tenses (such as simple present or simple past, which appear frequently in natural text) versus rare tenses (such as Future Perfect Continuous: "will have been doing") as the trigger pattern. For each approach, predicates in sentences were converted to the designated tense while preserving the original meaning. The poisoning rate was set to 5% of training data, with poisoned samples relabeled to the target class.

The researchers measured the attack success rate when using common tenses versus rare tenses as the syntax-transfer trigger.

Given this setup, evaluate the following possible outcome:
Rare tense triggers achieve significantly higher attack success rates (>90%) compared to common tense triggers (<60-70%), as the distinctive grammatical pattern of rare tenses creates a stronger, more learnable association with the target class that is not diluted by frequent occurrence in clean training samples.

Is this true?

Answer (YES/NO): NO